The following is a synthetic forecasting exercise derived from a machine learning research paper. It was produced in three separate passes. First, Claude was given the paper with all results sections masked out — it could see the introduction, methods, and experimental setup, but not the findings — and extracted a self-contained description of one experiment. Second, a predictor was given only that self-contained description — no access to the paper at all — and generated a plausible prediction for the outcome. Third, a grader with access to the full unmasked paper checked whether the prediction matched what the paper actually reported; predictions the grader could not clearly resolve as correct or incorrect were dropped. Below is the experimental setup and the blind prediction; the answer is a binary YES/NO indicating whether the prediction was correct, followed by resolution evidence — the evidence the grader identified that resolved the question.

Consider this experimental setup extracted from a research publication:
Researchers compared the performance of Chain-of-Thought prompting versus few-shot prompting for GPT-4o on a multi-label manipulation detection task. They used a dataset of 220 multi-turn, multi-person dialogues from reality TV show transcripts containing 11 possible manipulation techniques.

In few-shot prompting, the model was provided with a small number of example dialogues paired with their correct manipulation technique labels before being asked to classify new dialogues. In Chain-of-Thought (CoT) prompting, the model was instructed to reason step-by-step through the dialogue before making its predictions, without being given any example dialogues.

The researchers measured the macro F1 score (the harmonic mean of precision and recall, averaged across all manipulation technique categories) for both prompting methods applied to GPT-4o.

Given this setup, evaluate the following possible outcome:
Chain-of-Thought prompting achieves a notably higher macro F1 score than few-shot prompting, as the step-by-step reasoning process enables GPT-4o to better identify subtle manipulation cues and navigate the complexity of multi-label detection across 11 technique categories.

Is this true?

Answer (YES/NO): YES